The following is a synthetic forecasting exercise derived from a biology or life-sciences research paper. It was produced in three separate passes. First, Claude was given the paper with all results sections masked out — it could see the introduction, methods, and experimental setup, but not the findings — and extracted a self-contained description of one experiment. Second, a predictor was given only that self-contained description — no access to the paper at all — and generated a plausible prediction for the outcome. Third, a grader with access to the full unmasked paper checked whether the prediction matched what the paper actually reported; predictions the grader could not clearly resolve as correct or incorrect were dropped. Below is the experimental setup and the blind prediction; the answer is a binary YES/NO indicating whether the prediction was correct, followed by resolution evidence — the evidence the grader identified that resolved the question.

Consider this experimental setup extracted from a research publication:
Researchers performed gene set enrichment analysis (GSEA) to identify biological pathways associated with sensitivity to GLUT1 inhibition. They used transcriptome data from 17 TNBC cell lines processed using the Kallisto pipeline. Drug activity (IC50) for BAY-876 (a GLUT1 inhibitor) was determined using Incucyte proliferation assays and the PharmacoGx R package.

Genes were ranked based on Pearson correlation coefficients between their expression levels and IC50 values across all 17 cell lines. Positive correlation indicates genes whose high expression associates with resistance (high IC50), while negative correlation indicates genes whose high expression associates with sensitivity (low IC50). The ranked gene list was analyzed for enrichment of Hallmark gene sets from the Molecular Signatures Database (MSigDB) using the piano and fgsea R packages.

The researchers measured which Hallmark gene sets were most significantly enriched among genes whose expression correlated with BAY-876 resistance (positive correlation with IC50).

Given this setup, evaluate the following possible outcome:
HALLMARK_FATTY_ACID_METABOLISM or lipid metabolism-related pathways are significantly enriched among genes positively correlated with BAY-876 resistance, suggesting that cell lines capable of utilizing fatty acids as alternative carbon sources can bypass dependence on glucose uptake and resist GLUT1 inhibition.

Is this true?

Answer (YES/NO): NO